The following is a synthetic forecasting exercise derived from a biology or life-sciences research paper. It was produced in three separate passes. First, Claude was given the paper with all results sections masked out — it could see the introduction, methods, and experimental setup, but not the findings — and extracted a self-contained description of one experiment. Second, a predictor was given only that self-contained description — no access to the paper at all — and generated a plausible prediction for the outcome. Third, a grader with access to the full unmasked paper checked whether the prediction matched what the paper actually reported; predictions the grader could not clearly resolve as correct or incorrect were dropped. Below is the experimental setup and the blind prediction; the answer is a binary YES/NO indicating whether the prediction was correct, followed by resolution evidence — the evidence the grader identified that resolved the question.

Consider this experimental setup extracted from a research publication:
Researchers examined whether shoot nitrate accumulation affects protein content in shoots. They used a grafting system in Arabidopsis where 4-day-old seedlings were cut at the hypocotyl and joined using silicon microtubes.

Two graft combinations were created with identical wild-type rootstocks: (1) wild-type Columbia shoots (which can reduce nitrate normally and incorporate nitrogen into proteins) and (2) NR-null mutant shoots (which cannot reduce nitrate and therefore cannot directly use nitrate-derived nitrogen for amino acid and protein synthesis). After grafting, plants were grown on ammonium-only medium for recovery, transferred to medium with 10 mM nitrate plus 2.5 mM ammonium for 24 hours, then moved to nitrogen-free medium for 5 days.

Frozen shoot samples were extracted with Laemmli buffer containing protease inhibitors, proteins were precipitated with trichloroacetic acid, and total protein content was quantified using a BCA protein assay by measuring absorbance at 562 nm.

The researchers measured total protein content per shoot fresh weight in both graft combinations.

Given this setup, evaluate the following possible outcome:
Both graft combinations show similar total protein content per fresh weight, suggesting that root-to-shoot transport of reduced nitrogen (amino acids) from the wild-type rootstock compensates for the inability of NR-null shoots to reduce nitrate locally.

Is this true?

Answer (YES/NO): YES